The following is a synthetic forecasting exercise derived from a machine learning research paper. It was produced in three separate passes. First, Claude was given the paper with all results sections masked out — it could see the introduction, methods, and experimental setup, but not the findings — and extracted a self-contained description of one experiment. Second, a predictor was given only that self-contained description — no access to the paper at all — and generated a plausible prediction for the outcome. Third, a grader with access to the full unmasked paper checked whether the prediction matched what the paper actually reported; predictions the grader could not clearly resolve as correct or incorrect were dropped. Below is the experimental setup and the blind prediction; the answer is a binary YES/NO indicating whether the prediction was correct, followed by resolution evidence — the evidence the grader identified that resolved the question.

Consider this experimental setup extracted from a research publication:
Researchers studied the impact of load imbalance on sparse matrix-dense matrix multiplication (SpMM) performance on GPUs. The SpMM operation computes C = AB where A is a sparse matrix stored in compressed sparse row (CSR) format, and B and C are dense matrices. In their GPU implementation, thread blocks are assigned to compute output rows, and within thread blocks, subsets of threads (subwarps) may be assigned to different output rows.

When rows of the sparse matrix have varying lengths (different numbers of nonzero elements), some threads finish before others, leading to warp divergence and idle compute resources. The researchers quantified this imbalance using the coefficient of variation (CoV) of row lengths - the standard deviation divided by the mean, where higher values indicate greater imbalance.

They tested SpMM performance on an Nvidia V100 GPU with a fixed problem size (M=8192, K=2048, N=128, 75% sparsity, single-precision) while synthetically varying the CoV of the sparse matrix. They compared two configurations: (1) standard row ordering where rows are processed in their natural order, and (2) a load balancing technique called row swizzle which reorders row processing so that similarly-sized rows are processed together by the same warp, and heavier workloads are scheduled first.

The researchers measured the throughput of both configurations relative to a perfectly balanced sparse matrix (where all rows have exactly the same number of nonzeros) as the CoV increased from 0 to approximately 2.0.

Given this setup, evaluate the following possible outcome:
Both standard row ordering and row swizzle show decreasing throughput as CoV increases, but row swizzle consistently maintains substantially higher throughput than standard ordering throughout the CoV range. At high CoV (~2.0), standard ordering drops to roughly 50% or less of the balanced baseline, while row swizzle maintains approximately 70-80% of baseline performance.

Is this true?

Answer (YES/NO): NO